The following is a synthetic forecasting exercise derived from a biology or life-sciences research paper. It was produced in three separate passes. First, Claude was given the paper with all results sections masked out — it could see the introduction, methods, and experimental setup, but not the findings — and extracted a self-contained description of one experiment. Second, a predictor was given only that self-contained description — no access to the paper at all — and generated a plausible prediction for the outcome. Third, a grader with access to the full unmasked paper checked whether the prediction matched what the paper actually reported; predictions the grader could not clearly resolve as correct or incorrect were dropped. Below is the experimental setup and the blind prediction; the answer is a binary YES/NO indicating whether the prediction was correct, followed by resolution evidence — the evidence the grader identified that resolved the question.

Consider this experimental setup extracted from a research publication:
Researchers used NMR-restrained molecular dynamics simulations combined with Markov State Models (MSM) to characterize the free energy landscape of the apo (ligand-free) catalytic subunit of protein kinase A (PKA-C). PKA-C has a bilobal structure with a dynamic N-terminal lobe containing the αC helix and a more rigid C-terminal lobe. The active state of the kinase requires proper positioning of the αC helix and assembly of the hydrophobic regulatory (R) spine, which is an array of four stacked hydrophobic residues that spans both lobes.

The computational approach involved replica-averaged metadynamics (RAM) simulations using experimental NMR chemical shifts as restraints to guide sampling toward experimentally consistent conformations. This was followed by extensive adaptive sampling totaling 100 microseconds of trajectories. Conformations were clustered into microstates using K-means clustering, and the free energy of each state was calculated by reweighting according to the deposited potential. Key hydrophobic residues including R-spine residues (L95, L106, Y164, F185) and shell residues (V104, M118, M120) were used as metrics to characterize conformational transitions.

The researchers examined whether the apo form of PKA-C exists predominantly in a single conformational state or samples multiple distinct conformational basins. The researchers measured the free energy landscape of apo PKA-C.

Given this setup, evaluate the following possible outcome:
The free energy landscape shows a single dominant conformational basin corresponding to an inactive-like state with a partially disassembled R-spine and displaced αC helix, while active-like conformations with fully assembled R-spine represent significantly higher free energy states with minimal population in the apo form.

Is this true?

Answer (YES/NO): NO